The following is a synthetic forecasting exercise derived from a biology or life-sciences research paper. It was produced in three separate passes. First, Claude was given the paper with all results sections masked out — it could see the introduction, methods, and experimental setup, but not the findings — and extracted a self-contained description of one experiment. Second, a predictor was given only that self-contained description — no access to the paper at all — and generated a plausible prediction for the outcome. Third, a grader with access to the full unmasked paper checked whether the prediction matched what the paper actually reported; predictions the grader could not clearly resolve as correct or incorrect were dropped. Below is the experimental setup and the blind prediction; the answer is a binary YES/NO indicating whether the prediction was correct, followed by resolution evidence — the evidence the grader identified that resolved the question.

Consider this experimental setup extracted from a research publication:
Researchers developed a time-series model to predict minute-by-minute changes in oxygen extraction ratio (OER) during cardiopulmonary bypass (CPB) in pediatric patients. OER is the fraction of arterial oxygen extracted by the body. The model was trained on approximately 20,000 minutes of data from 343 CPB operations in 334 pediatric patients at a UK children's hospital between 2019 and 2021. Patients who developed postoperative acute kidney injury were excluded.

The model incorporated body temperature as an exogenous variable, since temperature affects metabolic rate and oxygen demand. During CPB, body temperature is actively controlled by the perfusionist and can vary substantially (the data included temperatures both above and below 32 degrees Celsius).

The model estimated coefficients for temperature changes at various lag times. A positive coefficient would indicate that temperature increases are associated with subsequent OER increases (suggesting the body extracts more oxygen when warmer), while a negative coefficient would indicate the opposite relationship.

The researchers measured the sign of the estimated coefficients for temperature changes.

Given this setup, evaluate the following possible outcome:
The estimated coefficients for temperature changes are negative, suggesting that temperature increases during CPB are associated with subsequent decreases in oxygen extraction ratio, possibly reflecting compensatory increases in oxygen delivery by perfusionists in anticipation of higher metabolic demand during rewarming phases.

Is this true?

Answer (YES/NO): NO